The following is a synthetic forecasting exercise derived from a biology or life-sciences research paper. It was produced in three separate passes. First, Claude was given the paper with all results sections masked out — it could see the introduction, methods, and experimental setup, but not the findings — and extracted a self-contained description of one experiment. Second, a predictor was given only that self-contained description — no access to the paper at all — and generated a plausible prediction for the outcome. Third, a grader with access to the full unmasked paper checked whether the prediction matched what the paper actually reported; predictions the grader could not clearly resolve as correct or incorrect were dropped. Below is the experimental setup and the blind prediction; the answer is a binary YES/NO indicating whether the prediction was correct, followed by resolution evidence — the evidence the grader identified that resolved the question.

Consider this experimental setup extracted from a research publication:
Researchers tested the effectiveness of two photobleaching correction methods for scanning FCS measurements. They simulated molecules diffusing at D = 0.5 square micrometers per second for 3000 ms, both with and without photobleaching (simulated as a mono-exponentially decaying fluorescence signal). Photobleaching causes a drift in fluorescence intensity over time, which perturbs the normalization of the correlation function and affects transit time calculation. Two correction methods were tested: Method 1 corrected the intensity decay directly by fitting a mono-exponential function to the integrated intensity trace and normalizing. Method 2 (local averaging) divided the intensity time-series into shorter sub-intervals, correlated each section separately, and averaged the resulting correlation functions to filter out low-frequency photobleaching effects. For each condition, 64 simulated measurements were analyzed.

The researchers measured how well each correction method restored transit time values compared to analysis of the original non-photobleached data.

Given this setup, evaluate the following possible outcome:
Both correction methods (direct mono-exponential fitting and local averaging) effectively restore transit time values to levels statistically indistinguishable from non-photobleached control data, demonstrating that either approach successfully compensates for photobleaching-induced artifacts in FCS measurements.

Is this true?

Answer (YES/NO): NO